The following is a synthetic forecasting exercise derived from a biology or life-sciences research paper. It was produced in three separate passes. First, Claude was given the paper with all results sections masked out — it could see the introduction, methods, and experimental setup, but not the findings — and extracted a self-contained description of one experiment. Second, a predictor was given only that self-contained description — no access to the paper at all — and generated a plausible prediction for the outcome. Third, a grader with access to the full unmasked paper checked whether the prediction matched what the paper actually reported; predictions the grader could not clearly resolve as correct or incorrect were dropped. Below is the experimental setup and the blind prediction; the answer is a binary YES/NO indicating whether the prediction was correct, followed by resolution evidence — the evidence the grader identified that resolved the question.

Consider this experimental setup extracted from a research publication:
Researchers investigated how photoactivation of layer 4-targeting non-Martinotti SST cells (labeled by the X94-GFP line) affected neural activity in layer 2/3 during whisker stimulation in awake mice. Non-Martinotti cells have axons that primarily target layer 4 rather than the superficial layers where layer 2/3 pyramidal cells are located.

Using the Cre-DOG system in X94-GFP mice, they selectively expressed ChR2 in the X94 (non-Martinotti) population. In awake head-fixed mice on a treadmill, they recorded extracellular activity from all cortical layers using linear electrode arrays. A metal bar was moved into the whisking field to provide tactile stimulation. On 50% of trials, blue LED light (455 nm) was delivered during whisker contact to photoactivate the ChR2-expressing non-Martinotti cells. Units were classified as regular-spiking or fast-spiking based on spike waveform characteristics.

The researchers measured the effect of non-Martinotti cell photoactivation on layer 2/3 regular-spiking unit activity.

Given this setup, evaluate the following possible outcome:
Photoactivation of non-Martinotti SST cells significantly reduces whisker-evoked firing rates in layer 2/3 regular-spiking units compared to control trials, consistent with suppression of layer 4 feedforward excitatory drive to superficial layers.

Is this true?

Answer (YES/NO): YES